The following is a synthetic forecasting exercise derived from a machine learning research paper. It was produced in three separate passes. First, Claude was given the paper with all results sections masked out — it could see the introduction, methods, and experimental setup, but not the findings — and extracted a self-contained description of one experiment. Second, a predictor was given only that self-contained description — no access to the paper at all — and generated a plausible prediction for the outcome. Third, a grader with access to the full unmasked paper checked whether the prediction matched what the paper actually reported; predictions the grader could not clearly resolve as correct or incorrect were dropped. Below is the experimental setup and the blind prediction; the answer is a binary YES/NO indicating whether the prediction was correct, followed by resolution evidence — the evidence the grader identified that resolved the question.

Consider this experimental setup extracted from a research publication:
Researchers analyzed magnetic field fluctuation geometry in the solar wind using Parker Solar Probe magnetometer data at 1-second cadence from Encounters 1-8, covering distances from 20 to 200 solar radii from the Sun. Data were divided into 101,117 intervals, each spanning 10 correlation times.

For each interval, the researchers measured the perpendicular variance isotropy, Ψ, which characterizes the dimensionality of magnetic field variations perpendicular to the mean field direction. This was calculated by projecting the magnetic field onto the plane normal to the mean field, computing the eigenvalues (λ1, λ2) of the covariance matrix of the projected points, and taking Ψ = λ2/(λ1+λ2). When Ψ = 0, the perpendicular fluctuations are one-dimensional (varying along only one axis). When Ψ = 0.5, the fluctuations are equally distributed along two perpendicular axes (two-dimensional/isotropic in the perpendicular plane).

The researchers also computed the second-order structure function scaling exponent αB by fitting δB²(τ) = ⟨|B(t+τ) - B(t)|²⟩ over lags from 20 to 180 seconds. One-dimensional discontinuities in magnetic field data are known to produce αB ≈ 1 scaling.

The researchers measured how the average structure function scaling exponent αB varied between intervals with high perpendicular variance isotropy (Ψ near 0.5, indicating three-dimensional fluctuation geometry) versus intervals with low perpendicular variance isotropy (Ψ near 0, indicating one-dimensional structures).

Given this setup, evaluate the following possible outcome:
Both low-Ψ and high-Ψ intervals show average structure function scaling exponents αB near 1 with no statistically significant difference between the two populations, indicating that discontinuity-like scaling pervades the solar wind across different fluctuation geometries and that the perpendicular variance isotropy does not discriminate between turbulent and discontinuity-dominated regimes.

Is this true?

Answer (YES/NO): NO